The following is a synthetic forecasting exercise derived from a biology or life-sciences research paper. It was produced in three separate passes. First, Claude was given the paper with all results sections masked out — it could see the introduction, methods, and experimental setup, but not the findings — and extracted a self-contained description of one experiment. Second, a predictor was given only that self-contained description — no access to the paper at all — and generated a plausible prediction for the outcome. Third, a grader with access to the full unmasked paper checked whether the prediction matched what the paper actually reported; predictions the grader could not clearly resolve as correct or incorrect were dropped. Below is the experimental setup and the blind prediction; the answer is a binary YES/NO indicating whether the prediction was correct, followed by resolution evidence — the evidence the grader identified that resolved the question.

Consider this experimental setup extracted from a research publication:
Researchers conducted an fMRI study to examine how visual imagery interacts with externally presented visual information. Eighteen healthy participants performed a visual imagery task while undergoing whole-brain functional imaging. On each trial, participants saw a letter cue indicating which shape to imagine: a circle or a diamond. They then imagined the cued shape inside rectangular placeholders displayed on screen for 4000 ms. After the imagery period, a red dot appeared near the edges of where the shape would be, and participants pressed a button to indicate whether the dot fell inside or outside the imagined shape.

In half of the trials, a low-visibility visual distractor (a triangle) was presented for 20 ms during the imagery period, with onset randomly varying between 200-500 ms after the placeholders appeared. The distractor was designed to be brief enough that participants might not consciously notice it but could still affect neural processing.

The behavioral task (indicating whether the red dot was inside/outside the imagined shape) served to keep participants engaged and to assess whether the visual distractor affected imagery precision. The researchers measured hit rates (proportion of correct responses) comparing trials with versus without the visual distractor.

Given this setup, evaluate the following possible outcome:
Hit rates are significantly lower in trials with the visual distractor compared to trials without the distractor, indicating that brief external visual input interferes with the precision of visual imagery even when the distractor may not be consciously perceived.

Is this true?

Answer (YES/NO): NO